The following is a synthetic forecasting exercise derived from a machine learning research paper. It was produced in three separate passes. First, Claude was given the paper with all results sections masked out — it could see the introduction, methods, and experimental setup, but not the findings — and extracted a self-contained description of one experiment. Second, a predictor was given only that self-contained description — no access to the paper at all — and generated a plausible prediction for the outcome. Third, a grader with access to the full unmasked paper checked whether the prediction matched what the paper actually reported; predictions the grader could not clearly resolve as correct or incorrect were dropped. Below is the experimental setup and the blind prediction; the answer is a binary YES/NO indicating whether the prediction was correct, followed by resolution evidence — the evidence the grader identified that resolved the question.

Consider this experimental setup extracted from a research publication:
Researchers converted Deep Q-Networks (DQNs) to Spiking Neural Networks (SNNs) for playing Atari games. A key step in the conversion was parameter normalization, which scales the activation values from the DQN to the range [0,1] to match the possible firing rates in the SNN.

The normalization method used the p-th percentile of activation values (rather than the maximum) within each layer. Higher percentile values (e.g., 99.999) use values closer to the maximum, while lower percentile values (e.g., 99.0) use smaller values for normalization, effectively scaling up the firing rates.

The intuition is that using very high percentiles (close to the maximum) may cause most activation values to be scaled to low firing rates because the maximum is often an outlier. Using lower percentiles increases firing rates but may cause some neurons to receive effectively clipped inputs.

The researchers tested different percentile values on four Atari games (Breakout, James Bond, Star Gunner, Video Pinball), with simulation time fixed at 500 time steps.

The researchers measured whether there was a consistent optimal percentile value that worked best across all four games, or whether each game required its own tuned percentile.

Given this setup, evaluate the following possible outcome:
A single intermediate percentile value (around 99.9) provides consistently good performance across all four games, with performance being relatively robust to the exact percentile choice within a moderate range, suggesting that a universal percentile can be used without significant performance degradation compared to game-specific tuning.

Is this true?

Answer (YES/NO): NO